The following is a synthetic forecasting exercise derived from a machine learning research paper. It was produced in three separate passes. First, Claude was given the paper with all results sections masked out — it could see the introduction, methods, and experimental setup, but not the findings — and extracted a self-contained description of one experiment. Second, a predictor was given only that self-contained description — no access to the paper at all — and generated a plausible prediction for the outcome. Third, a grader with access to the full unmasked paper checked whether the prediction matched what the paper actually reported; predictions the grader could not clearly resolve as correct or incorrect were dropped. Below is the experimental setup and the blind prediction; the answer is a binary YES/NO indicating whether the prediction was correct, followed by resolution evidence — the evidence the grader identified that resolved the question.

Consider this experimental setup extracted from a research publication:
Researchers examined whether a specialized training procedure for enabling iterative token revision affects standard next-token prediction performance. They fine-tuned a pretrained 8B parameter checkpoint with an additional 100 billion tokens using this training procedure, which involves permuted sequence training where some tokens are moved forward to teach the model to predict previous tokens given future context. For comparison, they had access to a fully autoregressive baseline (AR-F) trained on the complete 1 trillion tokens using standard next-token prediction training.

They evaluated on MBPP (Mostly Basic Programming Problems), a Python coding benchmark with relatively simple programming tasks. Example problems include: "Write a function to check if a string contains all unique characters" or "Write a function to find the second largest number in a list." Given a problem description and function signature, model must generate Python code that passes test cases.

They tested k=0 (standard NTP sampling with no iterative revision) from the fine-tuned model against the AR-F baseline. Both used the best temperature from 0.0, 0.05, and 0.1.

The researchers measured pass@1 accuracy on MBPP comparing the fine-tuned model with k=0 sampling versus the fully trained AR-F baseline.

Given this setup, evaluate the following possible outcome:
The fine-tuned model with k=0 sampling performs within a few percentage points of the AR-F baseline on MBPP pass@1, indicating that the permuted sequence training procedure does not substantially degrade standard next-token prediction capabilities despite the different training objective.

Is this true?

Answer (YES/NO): YES